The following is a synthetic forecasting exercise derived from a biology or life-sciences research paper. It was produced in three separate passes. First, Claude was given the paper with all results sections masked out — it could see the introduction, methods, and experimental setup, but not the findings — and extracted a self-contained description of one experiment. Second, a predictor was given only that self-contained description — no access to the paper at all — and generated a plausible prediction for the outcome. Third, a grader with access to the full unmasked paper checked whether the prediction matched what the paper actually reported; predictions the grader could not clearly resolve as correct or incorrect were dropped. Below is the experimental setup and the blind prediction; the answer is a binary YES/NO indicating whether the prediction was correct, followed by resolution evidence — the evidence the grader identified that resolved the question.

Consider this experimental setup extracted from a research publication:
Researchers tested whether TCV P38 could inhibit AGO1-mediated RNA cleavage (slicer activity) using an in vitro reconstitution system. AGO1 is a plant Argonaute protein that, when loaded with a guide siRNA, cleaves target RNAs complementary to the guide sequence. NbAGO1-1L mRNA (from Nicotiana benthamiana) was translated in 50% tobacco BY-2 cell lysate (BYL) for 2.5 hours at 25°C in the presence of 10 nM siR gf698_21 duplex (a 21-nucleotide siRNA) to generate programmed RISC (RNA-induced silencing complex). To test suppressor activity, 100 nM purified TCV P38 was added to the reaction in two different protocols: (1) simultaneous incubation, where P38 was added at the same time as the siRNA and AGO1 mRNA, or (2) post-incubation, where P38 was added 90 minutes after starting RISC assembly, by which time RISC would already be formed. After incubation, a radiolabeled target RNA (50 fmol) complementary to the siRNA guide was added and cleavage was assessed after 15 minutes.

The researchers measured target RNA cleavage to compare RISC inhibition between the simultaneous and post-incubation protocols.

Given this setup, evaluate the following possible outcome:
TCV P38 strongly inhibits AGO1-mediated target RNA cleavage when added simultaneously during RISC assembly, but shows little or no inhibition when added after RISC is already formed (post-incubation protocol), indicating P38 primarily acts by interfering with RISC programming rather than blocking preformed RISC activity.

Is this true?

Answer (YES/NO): YES